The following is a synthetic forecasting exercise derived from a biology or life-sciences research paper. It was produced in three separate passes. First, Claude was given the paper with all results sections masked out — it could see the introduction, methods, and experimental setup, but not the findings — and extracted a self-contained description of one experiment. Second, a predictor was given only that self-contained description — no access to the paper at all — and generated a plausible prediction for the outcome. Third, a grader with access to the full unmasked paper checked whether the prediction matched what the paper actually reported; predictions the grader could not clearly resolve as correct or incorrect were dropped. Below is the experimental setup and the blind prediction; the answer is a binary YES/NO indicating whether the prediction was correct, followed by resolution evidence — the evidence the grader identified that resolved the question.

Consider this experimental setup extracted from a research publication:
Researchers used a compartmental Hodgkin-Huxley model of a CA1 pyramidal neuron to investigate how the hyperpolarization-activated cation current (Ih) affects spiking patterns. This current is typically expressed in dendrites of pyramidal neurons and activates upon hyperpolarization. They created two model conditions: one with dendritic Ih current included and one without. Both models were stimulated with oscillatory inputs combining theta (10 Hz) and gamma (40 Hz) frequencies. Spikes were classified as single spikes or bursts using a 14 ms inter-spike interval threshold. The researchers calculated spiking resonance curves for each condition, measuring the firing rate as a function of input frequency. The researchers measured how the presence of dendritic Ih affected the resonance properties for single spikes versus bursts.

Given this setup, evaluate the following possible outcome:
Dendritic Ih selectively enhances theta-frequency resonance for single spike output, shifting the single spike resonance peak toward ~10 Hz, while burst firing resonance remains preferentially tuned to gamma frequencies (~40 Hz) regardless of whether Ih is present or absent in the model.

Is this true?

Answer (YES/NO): NO